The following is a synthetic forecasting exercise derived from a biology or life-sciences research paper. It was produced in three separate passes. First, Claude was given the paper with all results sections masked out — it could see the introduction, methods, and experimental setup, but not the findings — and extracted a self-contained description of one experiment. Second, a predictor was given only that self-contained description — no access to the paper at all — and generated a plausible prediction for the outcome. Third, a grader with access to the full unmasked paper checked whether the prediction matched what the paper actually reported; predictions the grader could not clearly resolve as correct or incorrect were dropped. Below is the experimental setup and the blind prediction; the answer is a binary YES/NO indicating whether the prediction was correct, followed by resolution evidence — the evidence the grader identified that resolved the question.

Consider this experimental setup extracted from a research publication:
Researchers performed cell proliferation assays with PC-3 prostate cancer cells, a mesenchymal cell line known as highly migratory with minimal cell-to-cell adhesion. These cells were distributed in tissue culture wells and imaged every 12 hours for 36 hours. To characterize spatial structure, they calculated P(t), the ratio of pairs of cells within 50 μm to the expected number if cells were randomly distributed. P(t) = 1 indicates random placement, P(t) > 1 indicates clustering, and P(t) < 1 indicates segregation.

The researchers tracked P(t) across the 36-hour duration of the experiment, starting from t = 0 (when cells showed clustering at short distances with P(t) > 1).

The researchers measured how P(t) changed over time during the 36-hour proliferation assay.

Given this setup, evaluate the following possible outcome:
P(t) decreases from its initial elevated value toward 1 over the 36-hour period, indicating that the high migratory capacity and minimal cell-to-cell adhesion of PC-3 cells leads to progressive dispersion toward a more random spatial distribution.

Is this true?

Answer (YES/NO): YES